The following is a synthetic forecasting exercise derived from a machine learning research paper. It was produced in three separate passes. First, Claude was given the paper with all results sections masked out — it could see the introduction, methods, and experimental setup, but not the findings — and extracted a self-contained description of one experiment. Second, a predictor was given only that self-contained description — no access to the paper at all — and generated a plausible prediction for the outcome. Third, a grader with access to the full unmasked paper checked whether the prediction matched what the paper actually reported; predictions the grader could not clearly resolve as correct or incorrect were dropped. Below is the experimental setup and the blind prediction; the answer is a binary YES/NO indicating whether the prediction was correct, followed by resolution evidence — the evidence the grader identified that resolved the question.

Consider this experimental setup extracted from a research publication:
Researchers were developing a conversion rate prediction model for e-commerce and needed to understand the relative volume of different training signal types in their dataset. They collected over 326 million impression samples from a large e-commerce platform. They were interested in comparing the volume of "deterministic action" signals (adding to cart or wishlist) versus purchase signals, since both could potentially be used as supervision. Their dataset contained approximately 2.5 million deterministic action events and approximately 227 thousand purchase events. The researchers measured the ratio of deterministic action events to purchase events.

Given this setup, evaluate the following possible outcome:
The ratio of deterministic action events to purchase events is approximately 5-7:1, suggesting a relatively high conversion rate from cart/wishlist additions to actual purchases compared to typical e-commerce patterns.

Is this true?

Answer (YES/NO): NO